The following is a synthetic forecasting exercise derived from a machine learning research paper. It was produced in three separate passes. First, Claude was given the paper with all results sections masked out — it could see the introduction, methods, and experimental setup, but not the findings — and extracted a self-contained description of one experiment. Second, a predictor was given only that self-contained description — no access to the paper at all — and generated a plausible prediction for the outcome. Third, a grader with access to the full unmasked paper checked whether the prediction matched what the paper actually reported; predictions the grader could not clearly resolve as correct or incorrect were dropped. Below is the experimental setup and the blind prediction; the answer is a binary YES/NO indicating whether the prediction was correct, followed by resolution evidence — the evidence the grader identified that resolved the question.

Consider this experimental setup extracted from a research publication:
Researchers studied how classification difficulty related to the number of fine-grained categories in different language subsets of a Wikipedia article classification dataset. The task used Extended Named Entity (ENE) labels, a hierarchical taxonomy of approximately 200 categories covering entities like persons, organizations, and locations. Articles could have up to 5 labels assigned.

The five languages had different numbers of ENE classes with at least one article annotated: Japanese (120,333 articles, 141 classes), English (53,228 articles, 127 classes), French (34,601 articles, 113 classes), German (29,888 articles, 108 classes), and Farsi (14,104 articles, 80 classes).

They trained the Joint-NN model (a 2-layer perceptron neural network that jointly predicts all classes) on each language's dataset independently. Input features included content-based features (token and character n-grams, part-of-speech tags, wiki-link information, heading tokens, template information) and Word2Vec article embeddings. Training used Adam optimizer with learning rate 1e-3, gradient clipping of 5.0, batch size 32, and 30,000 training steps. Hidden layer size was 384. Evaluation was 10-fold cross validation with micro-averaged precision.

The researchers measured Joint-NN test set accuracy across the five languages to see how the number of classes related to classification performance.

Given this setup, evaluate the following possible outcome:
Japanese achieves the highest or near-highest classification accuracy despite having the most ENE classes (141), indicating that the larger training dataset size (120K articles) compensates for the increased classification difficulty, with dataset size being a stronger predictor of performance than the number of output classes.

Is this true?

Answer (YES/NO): NO